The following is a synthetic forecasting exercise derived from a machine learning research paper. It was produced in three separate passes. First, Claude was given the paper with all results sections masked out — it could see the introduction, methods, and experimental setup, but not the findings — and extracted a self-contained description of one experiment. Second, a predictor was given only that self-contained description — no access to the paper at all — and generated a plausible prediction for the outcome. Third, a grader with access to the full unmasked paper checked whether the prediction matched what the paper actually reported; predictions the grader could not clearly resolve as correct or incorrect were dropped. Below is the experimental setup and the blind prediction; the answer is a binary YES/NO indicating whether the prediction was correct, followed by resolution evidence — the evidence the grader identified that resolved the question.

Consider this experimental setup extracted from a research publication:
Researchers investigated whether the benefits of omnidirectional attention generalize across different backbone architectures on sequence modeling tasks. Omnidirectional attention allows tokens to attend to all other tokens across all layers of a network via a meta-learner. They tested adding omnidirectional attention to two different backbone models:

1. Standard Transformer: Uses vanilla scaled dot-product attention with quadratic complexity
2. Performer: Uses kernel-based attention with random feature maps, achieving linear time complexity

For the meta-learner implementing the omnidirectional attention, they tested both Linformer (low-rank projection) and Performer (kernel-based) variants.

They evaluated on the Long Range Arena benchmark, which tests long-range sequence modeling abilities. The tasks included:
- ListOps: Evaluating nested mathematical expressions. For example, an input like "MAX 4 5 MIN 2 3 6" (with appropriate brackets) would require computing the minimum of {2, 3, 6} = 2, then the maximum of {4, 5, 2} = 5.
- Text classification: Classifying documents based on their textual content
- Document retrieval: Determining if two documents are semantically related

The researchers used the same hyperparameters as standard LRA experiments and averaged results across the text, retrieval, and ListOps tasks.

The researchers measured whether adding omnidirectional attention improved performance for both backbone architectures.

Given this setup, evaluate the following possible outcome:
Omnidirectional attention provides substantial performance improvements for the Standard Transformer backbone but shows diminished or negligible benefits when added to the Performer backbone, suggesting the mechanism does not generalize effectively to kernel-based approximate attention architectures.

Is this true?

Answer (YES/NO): NO